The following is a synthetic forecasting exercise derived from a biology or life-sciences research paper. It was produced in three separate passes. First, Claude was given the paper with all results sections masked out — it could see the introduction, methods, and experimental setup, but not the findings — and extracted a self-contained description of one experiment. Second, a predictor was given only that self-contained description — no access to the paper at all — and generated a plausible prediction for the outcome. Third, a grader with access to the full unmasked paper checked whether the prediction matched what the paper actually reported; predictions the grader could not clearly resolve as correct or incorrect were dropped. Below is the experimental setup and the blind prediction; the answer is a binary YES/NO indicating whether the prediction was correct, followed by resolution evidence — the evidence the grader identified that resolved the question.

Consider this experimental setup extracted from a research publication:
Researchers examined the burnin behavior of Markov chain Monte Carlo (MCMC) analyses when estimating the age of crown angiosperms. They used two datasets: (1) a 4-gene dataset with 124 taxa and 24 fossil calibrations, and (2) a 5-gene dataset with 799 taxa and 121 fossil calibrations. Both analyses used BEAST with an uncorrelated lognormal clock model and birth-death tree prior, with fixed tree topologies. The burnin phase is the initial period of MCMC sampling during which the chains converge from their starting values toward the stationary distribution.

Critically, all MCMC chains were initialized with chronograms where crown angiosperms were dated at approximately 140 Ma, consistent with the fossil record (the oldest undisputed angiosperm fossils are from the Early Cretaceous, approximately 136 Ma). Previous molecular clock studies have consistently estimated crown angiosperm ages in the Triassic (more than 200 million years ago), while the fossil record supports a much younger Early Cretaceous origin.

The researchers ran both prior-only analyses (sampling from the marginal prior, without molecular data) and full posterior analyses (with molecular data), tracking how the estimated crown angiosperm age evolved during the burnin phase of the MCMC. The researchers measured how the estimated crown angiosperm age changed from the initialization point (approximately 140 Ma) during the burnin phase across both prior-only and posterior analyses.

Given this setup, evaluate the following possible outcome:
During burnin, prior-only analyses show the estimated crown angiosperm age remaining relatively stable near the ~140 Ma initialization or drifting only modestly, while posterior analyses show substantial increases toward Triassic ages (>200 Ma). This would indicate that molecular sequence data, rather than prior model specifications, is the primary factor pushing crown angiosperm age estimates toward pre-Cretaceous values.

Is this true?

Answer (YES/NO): NO